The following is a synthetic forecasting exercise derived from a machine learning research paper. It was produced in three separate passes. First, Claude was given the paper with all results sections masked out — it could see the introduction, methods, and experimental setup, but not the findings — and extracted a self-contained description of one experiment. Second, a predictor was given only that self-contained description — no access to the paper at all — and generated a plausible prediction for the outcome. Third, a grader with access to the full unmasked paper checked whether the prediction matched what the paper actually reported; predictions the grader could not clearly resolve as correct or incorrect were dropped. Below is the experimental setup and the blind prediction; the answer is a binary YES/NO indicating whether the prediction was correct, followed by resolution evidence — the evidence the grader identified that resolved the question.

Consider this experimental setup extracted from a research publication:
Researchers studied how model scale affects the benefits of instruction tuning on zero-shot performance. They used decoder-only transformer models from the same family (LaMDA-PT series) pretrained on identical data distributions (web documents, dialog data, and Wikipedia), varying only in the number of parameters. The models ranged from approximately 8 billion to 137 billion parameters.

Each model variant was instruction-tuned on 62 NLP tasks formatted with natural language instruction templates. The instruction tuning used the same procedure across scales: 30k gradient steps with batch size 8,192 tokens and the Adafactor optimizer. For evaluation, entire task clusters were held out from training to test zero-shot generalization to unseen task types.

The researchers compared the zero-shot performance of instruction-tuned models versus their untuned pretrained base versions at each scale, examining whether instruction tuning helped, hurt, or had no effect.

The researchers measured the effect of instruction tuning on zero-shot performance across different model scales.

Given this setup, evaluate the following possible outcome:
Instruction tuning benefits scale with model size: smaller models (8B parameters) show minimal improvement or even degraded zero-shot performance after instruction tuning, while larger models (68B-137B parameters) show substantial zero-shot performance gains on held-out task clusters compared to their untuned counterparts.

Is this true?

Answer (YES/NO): YES